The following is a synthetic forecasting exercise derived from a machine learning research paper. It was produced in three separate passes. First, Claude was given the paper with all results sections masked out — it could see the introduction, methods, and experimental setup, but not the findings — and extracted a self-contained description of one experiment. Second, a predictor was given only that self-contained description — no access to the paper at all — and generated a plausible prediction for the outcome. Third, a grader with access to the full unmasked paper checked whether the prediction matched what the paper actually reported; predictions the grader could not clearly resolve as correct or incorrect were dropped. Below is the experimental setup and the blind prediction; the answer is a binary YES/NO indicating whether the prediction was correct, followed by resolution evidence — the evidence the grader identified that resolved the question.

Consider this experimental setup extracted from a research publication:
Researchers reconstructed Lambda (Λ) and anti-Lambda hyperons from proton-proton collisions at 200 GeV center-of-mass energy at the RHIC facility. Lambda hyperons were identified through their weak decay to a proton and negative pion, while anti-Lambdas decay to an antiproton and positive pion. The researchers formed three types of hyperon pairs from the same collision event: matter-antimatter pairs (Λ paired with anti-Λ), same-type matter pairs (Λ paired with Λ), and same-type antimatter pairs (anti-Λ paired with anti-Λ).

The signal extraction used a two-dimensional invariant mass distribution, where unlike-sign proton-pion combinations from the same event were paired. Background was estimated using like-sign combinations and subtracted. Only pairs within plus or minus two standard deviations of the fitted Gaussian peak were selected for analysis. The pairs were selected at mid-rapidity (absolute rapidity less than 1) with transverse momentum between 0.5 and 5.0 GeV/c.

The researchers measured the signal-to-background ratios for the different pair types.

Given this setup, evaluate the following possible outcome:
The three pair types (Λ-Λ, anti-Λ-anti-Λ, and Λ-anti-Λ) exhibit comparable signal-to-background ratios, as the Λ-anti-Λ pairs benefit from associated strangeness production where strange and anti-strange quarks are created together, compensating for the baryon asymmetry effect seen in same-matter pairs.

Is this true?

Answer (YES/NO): NO